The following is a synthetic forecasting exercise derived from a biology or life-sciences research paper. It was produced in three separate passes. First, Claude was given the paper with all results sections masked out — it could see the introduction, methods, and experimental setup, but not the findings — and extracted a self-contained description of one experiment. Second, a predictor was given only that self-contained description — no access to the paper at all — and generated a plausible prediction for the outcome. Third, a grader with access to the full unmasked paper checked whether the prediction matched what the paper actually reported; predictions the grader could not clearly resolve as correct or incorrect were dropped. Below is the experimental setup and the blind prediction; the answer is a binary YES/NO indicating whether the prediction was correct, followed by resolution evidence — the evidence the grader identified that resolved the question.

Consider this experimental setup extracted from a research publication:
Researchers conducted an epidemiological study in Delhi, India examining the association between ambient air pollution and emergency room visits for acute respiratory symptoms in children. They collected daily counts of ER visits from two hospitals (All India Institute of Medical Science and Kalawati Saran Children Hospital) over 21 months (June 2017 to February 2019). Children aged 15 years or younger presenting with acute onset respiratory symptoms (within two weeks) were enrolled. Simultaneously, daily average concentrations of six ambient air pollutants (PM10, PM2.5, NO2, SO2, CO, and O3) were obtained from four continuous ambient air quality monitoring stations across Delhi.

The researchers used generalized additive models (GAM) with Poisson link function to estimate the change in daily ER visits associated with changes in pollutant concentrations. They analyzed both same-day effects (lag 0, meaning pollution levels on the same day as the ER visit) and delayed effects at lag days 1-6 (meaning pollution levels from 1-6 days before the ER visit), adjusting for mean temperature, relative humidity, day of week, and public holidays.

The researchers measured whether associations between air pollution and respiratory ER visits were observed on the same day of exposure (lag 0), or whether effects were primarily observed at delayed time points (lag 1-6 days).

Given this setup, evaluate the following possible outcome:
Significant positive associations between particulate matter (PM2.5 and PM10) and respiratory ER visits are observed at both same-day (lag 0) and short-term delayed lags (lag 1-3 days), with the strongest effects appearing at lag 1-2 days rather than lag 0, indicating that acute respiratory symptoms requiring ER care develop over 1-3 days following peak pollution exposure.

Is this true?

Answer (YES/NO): NO